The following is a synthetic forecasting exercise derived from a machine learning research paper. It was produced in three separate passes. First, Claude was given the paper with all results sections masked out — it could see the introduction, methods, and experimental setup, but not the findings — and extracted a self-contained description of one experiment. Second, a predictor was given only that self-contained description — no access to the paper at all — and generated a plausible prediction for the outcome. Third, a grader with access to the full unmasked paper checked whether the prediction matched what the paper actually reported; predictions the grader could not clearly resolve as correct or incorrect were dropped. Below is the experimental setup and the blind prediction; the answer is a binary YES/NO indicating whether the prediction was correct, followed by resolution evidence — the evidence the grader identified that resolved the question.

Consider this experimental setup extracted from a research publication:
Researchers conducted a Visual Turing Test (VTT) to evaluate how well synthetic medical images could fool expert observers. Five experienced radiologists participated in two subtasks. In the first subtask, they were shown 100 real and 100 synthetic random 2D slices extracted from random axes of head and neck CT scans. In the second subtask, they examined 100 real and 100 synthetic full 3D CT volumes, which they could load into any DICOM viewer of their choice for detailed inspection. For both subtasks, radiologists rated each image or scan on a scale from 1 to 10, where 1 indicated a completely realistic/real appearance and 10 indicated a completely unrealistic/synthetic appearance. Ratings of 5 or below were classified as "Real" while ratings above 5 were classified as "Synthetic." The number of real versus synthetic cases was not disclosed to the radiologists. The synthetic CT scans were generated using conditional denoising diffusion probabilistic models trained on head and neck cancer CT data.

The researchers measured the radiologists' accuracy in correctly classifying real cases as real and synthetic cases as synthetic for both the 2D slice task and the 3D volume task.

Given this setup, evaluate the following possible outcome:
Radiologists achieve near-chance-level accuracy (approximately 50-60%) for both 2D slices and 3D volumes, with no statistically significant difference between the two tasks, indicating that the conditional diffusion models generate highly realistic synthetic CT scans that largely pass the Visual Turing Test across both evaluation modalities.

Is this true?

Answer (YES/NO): NO